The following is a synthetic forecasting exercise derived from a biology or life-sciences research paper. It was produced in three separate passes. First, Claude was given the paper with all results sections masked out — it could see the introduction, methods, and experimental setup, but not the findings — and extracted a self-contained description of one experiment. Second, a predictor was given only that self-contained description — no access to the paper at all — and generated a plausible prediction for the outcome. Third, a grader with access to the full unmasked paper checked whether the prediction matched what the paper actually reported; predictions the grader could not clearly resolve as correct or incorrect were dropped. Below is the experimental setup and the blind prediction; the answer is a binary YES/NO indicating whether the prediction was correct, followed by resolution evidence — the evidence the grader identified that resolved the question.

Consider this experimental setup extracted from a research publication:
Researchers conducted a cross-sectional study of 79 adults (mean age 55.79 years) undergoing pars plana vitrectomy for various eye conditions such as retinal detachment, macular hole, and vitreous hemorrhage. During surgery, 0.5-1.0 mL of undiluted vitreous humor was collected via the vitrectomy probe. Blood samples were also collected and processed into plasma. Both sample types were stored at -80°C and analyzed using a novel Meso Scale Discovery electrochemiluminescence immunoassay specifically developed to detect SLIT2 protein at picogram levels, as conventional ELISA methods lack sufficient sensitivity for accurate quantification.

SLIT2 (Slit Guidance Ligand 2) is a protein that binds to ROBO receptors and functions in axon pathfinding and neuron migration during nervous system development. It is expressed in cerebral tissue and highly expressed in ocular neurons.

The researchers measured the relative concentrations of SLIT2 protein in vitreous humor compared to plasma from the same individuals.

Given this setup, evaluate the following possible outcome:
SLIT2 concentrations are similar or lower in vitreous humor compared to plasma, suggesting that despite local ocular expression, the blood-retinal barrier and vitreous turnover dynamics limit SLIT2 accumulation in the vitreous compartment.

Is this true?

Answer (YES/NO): NO